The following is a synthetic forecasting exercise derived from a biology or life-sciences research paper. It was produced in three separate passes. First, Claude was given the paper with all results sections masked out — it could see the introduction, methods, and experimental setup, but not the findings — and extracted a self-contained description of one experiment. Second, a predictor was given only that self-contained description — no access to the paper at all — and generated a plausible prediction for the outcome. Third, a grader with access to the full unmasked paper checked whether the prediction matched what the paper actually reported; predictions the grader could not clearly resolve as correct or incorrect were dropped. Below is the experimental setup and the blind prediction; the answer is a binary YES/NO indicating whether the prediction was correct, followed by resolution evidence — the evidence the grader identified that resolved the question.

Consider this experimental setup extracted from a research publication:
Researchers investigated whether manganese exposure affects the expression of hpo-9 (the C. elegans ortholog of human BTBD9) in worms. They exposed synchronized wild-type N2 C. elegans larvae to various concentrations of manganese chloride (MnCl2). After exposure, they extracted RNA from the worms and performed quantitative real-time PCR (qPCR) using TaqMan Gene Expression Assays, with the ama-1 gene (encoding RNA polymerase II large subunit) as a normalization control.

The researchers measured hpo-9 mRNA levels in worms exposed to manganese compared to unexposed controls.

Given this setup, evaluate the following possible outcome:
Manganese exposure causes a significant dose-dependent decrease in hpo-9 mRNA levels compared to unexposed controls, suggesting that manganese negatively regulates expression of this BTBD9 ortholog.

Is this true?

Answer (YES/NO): NO